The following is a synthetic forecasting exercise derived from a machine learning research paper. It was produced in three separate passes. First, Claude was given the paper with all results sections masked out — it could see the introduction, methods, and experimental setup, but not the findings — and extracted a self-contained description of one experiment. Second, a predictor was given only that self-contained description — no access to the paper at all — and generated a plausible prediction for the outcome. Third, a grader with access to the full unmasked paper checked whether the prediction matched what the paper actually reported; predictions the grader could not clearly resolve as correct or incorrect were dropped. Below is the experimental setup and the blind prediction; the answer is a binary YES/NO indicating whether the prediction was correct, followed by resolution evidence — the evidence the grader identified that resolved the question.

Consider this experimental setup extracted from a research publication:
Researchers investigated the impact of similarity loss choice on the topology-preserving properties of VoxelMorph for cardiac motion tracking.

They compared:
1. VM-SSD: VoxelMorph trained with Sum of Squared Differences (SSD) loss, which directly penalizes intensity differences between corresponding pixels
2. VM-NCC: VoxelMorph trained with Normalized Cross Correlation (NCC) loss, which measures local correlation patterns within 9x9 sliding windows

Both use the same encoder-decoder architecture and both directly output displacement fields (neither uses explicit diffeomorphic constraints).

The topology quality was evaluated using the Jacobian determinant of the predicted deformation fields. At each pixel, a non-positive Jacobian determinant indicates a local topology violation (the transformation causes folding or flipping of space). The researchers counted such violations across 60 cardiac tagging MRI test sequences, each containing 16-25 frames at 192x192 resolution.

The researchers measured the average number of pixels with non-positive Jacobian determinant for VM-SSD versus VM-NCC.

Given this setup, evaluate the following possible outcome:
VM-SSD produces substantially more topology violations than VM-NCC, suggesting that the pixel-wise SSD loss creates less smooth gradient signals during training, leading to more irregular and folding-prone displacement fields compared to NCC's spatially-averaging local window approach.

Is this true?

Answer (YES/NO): YES